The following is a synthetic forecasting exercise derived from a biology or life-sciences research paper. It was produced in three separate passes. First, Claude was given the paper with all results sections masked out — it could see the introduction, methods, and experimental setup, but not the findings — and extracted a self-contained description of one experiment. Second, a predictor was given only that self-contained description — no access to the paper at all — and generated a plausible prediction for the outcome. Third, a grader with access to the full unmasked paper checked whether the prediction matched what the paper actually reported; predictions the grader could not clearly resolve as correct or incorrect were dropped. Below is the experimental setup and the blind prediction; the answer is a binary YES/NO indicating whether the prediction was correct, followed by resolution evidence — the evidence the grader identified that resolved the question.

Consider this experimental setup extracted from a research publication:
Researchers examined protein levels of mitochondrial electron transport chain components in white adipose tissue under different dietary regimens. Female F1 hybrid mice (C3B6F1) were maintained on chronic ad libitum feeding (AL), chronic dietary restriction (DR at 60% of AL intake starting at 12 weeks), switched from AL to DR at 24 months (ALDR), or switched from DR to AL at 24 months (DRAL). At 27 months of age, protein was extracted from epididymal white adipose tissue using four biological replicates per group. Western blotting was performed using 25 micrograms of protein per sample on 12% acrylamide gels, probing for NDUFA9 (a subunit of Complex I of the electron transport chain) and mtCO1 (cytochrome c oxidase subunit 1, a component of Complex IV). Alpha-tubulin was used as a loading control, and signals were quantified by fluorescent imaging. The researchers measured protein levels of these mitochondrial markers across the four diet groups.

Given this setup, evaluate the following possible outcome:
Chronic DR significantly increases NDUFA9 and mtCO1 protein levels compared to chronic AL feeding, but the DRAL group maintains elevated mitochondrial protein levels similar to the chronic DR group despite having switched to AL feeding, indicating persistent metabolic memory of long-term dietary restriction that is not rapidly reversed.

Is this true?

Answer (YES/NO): NO